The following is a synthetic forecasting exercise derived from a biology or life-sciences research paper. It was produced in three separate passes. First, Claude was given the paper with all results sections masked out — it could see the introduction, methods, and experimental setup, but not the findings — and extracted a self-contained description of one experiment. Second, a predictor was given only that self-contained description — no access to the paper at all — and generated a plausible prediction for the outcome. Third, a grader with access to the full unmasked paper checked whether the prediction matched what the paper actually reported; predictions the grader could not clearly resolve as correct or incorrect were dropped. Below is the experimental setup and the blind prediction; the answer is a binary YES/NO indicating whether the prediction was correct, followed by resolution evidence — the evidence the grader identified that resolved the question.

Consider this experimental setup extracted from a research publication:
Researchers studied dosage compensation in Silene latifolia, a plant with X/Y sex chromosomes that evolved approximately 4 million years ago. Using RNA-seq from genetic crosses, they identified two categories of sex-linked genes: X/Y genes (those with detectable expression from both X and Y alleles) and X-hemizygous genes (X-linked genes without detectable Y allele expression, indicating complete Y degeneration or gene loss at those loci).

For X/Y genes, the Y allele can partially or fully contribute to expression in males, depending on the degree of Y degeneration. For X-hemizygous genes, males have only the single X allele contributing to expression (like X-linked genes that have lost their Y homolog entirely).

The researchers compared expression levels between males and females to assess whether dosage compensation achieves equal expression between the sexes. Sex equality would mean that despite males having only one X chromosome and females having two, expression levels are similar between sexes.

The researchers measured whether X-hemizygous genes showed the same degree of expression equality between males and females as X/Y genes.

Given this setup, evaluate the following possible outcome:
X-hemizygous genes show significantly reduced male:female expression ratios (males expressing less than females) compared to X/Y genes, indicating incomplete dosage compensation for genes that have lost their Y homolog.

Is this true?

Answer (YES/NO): YES